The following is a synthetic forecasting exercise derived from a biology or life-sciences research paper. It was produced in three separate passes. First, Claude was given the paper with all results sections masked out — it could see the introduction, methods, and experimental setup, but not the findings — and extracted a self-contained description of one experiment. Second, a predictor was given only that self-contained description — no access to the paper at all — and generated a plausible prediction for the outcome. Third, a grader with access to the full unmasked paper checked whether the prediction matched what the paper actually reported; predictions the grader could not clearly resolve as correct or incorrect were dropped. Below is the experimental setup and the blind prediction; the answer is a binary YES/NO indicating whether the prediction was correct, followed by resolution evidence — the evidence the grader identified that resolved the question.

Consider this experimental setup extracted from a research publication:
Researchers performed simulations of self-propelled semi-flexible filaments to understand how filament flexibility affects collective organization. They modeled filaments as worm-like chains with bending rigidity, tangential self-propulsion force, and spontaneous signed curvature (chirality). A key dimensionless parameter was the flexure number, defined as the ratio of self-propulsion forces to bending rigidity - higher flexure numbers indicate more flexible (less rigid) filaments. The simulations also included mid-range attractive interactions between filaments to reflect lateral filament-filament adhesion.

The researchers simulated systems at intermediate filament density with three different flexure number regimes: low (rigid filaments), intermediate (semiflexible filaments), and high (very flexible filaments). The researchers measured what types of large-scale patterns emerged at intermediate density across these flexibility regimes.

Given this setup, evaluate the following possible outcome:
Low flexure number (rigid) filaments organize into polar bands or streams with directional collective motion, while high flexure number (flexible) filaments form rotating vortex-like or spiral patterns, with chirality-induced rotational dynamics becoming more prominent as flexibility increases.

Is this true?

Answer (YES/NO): NO